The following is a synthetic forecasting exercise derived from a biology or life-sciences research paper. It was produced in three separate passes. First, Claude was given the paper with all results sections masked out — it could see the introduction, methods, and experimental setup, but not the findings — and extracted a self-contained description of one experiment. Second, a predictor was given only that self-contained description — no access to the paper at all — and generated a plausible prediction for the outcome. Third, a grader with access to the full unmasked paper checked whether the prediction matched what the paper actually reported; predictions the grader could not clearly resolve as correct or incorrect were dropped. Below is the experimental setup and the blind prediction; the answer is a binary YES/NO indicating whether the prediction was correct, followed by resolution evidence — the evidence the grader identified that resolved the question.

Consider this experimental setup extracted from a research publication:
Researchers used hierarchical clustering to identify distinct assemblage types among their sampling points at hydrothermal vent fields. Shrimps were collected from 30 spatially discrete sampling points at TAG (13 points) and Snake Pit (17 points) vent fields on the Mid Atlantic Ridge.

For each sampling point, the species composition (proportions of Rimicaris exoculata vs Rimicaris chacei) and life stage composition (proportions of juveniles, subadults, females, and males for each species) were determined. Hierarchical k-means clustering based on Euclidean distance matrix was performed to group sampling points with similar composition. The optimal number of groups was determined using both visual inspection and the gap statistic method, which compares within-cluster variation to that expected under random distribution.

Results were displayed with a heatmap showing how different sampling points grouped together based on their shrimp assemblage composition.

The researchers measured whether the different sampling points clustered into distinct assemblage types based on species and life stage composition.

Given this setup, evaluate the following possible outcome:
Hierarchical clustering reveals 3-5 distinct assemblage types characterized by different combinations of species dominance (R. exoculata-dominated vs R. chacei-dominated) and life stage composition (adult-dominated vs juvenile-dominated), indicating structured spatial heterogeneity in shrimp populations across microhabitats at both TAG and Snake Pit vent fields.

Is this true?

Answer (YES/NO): NO